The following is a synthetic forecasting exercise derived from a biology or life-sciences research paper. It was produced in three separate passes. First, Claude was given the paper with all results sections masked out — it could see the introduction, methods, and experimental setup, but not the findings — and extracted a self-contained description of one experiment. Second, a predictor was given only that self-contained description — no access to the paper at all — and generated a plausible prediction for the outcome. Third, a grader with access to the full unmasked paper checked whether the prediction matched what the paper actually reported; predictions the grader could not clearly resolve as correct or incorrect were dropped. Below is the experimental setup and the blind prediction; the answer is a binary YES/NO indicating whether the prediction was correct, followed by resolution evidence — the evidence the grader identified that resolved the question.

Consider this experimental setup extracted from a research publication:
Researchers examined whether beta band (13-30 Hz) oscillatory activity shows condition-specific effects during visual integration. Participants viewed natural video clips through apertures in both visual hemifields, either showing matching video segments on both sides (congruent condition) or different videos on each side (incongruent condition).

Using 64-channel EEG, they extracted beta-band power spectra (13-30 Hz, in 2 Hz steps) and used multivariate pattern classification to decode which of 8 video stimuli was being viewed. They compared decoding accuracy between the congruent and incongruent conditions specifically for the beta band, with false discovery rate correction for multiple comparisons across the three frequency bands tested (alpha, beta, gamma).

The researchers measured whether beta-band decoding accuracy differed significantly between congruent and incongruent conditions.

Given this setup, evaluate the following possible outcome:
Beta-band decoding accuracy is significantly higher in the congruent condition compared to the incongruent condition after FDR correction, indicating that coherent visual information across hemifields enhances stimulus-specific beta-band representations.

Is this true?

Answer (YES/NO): NO